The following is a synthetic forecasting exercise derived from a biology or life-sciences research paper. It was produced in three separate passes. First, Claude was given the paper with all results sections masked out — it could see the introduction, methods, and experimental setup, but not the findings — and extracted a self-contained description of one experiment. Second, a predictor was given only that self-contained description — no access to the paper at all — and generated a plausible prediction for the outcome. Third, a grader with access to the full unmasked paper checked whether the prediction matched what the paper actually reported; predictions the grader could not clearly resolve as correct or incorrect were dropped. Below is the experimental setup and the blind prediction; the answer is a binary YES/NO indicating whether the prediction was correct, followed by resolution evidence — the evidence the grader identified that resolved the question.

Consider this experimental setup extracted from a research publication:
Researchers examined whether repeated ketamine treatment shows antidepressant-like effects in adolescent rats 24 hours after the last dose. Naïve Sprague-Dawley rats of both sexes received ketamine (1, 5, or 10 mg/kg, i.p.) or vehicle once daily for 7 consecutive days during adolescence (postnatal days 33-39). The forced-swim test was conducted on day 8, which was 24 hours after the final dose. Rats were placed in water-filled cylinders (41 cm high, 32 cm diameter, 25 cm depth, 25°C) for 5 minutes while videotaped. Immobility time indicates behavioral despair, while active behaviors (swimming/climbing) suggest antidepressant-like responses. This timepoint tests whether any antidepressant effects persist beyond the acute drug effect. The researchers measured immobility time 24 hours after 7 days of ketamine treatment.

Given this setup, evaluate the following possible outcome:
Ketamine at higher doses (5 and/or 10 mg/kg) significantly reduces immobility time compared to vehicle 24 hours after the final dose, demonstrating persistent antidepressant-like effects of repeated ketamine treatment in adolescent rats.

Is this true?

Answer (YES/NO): NO